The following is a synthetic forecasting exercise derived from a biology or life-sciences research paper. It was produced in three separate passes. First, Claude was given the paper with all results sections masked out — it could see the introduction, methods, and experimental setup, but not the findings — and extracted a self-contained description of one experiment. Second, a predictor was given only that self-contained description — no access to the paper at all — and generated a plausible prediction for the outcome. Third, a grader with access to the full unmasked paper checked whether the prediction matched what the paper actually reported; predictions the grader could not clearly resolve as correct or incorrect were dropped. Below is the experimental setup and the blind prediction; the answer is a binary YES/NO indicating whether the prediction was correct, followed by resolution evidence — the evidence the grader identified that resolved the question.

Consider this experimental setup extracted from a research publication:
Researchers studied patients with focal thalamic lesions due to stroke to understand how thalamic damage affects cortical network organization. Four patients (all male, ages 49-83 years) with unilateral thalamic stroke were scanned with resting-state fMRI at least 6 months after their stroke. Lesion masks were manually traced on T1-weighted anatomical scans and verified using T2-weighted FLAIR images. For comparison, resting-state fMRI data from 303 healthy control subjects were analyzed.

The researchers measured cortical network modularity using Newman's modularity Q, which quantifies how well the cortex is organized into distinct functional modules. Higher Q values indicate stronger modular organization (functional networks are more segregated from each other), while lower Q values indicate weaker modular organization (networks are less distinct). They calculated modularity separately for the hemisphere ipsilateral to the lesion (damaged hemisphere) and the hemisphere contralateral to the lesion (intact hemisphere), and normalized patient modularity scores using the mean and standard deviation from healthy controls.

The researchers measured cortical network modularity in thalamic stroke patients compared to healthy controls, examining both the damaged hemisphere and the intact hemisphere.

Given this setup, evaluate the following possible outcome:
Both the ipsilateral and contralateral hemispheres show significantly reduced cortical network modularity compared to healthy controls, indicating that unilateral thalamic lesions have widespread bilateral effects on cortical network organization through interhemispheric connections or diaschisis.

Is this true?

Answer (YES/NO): YES